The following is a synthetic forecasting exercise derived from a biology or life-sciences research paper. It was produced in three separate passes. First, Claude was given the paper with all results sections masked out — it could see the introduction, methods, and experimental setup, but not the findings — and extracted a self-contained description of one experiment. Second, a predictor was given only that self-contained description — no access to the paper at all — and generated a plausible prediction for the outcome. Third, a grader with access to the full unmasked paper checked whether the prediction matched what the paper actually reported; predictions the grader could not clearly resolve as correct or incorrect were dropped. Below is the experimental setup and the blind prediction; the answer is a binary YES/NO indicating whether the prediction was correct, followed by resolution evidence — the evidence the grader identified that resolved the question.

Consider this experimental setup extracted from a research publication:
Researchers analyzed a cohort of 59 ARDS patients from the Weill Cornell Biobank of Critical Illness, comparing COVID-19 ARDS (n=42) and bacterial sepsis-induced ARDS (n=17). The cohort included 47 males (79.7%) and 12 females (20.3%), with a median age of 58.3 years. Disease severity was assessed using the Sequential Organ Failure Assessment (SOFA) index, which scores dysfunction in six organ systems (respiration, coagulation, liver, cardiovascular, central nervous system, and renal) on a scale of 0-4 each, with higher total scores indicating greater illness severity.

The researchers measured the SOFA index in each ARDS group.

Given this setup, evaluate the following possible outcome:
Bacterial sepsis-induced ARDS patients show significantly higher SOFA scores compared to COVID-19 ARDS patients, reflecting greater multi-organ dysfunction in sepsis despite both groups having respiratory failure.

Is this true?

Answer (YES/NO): NO